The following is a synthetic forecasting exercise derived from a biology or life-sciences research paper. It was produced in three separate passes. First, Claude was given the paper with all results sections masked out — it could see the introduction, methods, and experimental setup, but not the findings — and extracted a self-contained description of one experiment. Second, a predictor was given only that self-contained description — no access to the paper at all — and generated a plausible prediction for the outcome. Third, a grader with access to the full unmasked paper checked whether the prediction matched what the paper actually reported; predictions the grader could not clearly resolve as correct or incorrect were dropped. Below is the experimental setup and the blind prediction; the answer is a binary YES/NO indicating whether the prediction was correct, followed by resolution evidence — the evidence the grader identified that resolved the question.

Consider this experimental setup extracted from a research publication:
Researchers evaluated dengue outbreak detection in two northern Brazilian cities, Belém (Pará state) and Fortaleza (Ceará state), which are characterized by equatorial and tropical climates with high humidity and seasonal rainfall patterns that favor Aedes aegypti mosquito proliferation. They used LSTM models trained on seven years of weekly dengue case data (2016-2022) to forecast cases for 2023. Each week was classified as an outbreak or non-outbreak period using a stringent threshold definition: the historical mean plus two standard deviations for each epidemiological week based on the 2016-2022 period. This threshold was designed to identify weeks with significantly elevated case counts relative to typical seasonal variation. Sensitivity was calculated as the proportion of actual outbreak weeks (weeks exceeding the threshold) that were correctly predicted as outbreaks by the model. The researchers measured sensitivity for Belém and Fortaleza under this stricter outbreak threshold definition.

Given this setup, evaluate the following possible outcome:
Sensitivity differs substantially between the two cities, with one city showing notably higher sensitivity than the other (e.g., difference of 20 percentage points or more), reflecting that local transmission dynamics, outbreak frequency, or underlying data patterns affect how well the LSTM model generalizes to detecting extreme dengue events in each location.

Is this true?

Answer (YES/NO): NO